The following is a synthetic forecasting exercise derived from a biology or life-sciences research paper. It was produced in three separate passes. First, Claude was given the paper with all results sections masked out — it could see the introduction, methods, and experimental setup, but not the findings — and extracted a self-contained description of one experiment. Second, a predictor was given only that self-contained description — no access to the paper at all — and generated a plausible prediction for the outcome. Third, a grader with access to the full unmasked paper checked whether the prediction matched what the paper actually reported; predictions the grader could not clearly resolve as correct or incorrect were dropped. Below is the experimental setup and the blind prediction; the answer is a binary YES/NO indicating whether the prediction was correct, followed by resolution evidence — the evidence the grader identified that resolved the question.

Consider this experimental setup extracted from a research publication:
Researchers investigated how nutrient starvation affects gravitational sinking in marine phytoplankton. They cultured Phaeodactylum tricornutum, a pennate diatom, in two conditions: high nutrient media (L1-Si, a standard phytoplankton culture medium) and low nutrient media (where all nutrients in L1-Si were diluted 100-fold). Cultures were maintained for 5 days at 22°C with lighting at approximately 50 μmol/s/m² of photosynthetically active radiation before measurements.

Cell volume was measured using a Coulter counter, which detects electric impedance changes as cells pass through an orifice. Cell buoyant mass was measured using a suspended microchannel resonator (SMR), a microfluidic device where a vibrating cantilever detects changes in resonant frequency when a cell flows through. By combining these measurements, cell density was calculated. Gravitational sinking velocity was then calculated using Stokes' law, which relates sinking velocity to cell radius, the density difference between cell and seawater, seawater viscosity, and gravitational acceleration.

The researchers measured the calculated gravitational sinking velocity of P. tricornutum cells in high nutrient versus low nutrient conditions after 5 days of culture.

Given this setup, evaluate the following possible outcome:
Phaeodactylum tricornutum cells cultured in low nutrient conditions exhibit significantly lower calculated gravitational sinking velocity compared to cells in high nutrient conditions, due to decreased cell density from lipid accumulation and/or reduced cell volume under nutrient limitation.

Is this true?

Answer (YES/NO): YES